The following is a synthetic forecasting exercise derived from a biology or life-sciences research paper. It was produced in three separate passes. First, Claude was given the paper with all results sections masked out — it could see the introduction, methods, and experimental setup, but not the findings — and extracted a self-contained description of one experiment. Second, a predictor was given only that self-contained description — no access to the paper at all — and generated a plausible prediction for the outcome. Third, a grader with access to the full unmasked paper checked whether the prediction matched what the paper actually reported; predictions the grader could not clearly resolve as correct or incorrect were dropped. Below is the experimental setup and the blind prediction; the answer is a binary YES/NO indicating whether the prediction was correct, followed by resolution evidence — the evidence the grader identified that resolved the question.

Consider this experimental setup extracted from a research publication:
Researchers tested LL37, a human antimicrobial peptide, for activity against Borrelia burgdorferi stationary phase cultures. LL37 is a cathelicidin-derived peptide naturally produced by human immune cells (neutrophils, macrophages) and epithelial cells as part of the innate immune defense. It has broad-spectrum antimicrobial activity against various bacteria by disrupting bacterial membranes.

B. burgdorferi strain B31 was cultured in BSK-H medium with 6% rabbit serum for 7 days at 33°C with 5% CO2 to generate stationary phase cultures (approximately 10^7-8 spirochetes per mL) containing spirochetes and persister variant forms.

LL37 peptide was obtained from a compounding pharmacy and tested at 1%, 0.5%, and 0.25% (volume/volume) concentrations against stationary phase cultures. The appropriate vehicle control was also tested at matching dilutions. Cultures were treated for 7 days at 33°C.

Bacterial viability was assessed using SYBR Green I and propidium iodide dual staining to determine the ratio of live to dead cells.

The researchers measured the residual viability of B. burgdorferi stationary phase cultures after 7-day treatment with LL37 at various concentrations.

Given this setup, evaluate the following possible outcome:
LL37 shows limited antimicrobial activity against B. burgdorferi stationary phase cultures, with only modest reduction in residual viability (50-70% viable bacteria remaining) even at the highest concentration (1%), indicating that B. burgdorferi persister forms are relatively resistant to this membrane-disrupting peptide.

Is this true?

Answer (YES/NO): NO